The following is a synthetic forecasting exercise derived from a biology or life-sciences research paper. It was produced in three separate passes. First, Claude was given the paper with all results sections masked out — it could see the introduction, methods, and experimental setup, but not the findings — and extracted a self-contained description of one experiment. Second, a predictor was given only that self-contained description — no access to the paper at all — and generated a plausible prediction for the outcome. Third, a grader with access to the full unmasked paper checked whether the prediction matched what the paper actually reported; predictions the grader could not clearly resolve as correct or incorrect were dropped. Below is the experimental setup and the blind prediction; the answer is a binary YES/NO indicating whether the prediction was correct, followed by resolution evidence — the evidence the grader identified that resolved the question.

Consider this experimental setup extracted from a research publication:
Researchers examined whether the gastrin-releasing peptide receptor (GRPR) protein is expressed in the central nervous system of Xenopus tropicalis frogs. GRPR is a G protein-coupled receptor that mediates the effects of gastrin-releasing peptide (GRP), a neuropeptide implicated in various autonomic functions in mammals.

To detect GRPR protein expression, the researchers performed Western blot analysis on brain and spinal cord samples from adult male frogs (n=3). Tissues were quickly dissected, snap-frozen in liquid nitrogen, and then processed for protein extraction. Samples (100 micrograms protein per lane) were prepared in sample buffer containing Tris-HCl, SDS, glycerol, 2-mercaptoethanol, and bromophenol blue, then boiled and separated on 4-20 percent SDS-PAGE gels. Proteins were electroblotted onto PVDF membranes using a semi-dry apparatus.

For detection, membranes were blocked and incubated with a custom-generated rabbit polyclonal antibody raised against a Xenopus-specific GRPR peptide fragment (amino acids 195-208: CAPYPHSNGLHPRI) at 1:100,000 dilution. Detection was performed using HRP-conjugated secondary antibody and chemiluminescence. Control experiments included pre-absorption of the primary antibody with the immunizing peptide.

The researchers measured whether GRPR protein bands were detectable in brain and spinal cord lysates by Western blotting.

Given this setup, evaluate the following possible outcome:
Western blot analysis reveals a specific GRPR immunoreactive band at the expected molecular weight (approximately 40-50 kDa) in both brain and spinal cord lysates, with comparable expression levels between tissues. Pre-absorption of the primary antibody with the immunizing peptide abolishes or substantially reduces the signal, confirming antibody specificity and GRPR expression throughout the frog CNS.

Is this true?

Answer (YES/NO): YES